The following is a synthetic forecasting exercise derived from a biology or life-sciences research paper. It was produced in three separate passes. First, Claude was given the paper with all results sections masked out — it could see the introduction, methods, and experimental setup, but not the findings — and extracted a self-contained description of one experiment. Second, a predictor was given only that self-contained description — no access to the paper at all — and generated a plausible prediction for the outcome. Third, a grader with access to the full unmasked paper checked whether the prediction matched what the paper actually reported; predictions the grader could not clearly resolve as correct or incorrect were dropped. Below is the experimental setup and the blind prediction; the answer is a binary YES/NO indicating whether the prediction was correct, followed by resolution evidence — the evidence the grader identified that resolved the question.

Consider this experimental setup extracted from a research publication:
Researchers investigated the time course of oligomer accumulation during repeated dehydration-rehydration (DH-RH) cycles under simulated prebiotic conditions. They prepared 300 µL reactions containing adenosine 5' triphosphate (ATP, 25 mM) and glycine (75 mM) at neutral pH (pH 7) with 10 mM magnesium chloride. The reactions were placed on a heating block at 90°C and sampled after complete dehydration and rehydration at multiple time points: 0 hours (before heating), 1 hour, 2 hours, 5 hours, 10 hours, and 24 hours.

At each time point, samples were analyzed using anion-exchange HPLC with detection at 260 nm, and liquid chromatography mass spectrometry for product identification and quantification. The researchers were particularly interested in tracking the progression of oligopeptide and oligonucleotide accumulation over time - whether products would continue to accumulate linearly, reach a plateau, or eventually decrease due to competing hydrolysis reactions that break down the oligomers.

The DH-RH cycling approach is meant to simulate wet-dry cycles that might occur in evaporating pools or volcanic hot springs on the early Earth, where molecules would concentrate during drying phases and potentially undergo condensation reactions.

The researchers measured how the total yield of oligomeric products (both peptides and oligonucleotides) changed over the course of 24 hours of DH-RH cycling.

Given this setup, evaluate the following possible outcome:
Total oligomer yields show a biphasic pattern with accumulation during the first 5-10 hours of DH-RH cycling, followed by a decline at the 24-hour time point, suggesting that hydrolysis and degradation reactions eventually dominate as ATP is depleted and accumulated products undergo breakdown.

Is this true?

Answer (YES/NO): NO